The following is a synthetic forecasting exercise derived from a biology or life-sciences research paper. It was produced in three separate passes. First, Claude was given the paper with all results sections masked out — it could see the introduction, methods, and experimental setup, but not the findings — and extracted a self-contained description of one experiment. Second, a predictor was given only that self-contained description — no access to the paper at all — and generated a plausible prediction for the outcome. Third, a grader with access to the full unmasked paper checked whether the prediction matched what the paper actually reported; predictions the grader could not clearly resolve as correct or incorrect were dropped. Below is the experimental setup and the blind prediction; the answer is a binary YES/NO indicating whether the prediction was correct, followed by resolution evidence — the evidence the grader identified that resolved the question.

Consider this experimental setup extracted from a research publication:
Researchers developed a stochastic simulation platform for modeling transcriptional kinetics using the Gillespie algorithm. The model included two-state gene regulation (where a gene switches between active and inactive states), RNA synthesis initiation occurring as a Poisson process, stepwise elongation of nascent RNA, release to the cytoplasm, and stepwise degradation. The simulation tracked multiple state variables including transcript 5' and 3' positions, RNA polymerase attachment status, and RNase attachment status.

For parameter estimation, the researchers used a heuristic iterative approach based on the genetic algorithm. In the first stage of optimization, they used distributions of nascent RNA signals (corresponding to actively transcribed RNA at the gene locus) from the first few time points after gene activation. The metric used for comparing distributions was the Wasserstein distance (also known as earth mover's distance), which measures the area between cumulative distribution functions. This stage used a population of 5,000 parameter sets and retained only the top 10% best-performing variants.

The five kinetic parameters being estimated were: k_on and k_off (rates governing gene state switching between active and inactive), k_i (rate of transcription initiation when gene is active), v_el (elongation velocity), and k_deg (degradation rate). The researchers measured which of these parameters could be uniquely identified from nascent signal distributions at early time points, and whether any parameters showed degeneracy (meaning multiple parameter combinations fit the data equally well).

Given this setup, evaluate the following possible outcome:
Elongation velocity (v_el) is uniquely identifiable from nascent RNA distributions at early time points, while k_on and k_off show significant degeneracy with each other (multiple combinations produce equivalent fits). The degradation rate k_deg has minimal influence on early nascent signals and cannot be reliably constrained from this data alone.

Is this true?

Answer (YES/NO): NO